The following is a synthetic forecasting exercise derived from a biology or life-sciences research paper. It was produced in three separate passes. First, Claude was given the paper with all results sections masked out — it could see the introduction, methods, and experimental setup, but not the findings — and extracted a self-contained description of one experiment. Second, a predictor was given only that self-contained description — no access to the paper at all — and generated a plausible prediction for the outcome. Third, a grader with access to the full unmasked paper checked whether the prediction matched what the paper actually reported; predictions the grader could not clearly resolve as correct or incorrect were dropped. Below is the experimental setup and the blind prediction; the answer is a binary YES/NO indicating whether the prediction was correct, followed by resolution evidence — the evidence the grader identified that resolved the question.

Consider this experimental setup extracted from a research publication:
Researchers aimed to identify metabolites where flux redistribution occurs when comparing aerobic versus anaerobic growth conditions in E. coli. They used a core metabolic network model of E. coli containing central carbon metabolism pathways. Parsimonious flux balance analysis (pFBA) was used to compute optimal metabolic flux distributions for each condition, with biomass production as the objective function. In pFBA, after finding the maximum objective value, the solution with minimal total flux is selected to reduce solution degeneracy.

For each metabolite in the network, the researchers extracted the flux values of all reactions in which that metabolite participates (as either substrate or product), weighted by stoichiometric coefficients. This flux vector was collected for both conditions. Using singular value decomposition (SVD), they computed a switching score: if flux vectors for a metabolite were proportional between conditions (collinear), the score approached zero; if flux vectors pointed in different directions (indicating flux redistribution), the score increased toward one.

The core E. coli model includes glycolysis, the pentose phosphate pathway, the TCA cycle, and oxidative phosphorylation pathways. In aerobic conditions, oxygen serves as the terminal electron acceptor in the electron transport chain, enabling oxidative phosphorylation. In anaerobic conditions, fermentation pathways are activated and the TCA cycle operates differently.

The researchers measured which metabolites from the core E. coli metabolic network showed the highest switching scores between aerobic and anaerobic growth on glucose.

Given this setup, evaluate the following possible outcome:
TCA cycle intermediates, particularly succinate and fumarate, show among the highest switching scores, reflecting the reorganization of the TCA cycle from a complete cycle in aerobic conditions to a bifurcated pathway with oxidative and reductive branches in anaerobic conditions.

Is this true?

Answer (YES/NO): NO